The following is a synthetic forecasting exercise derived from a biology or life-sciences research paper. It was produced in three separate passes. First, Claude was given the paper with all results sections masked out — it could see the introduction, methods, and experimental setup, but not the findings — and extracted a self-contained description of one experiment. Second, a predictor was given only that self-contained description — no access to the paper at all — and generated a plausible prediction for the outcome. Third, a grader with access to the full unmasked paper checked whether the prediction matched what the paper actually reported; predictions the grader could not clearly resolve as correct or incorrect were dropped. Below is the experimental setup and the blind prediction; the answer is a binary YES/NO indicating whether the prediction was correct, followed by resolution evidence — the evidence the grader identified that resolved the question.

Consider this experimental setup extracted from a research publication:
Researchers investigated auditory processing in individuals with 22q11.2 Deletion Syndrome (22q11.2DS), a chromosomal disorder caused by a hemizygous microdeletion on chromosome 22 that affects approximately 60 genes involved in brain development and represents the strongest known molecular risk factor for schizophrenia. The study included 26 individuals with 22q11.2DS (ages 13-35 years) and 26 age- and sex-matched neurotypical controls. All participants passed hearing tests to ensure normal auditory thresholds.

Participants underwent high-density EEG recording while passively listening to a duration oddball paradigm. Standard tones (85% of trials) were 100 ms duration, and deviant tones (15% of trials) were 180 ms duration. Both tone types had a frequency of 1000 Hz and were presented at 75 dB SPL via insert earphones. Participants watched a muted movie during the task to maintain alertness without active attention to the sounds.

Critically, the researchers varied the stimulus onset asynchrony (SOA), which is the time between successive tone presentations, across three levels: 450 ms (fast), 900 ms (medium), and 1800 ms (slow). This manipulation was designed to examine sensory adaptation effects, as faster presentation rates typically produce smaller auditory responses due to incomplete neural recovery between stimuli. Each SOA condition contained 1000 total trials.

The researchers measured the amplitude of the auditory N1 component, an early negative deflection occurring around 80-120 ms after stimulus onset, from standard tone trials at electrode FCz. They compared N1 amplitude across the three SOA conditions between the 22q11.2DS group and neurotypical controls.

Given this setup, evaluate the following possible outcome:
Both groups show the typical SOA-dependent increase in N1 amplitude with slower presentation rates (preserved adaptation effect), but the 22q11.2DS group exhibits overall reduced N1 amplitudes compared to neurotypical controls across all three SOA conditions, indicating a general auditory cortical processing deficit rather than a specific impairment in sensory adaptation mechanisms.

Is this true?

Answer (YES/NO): NO